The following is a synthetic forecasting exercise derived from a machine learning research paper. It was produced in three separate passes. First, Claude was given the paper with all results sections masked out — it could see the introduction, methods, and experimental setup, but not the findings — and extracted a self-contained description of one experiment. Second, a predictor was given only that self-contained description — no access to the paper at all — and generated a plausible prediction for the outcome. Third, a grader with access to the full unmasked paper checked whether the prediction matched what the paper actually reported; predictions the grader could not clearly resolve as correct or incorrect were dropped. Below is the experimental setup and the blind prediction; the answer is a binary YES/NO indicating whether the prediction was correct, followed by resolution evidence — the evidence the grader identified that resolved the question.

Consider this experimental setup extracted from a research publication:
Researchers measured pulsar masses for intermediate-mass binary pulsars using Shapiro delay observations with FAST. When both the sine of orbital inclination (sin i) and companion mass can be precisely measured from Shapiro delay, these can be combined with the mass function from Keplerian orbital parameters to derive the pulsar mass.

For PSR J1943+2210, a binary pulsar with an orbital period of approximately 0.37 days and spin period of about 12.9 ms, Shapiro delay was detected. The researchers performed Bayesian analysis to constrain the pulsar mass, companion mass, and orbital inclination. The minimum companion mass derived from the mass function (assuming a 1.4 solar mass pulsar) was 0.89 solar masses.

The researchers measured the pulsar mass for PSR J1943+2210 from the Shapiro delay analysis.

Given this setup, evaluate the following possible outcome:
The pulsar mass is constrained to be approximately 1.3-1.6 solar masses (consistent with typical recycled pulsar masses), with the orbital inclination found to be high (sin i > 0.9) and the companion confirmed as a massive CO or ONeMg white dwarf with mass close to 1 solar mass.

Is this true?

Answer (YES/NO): NO